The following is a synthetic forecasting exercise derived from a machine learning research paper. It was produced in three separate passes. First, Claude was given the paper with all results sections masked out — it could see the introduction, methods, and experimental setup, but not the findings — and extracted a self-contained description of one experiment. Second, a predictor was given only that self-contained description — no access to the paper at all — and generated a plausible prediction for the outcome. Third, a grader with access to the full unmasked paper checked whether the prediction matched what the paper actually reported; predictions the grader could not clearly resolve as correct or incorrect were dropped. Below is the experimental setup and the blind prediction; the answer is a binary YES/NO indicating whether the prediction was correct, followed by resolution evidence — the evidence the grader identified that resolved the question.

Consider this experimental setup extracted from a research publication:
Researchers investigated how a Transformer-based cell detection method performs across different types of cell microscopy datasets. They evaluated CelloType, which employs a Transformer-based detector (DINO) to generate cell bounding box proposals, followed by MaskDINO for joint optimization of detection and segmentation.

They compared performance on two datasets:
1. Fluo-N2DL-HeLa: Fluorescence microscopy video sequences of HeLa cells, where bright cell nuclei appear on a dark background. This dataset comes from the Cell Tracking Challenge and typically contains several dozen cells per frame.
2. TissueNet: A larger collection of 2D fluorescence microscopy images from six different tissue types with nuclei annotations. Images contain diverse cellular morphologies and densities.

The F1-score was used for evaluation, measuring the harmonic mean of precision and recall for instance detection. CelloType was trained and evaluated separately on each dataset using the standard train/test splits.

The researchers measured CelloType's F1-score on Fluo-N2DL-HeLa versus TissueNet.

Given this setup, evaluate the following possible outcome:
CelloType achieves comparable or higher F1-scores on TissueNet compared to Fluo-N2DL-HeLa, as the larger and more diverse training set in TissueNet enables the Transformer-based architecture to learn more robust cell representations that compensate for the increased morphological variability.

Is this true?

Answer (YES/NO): YES